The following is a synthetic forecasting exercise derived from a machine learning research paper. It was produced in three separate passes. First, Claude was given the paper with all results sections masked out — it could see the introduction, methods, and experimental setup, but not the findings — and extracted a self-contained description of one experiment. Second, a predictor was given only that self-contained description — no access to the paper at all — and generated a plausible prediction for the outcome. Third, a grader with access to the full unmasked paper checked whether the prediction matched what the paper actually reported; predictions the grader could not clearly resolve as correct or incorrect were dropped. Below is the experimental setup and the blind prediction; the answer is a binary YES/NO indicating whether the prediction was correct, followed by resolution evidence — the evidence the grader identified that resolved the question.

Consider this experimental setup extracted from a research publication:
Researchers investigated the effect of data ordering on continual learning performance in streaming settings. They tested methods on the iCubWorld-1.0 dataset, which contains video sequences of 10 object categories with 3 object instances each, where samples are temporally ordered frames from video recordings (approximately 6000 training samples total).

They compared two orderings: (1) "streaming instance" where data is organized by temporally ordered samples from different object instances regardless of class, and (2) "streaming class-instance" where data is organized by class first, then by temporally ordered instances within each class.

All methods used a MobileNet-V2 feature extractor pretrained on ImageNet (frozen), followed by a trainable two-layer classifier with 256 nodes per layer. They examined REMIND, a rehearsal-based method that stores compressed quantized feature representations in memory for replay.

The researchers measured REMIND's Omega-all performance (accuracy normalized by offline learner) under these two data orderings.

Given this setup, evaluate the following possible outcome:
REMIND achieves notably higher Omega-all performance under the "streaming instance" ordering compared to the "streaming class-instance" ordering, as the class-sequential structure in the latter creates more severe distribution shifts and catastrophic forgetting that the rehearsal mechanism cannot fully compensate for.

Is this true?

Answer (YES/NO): YES